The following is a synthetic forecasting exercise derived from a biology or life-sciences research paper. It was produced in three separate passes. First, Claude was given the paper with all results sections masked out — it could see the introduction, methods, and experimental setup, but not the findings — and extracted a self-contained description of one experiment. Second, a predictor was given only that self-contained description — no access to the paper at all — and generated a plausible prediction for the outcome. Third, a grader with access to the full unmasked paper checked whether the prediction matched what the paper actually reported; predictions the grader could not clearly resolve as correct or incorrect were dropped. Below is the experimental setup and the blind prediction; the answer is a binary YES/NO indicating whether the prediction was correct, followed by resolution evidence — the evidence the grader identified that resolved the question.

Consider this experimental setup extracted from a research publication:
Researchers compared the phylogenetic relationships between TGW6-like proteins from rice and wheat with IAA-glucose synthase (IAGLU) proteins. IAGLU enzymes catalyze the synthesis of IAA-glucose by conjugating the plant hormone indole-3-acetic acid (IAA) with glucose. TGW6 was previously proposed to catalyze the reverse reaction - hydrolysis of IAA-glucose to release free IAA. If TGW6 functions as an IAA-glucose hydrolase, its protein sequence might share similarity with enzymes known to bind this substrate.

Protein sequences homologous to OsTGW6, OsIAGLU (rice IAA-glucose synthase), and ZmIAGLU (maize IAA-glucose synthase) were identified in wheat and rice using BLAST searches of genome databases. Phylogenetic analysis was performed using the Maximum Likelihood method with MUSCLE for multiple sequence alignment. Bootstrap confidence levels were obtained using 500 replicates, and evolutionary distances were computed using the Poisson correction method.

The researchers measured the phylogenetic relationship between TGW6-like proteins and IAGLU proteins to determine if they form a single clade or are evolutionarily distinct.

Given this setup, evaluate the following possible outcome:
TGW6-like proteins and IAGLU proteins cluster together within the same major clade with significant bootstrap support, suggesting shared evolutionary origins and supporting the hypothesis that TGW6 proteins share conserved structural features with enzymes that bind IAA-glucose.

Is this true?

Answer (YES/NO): NO